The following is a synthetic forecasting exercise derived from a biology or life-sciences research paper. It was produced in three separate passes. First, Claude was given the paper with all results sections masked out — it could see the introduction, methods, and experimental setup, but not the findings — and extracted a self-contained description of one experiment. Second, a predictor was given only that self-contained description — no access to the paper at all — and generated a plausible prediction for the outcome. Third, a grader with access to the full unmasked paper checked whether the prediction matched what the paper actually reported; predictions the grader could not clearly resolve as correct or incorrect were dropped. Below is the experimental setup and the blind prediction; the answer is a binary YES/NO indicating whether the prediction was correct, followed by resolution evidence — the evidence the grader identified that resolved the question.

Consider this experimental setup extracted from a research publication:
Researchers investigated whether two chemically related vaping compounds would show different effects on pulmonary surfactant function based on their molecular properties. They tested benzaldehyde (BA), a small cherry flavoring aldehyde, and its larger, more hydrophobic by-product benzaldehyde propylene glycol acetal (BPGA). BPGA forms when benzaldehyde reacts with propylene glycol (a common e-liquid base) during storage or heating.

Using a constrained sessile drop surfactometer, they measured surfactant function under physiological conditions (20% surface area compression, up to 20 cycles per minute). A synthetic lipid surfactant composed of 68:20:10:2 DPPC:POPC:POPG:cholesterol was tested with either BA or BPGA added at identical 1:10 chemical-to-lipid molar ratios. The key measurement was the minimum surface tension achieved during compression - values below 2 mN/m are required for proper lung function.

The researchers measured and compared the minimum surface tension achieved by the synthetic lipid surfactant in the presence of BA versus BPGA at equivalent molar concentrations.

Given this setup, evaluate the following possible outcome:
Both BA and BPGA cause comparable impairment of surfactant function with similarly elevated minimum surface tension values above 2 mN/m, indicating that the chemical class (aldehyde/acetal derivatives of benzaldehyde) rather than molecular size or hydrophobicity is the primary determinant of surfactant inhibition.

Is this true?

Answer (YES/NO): NO